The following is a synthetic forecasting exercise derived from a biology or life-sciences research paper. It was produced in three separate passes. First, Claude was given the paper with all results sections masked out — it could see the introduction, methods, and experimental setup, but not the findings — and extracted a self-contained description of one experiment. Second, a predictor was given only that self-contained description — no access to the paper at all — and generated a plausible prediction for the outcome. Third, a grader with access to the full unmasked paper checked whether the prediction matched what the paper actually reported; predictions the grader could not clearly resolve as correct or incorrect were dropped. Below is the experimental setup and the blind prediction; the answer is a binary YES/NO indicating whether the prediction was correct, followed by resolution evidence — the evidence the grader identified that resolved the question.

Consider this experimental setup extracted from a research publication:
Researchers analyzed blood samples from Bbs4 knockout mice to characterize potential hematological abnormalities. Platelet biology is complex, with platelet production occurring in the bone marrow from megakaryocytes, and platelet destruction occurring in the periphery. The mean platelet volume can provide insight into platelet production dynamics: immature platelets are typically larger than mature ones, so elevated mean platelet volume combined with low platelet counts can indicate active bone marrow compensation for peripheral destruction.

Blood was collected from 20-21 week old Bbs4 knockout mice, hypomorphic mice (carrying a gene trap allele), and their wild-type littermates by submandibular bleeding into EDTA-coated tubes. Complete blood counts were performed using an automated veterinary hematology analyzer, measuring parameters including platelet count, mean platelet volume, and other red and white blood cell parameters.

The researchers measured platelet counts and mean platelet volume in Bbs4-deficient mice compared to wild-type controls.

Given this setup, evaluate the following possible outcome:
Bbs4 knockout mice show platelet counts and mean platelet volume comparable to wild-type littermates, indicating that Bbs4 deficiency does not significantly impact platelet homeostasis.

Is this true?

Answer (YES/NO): NO